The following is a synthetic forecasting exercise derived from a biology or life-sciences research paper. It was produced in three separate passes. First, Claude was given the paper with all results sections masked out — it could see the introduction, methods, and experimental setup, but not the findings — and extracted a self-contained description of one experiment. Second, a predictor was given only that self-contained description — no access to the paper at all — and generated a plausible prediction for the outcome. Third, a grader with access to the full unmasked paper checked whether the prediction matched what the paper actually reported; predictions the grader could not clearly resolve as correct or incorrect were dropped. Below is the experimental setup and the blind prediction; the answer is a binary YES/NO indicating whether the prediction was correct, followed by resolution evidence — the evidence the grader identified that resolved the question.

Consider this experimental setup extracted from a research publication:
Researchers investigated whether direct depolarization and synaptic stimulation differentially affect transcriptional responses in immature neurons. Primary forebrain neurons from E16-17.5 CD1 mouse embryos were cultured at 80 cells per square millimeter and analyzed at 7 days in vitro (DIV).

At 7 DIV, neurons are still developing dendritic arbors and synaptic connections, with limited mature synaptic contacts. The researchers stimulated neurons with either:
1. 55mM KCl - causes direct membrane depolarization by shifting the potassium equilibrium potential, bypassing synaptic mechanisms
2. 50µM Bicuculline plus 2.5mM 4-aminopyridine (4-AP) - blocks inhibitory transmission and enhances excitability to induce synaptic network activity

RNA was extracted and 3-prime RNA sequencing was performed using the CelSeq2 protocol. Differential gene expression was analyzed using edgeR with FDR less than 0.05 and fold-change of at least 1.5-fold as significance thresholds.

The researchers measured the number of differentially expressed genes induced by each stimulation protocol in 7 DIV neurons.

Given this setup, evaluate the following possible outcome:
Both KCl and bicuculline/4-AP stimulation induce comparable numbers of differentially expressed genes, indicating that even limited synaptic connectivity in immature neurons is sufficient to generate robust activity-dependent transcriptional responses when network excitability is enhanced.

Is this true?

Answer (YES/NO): NO